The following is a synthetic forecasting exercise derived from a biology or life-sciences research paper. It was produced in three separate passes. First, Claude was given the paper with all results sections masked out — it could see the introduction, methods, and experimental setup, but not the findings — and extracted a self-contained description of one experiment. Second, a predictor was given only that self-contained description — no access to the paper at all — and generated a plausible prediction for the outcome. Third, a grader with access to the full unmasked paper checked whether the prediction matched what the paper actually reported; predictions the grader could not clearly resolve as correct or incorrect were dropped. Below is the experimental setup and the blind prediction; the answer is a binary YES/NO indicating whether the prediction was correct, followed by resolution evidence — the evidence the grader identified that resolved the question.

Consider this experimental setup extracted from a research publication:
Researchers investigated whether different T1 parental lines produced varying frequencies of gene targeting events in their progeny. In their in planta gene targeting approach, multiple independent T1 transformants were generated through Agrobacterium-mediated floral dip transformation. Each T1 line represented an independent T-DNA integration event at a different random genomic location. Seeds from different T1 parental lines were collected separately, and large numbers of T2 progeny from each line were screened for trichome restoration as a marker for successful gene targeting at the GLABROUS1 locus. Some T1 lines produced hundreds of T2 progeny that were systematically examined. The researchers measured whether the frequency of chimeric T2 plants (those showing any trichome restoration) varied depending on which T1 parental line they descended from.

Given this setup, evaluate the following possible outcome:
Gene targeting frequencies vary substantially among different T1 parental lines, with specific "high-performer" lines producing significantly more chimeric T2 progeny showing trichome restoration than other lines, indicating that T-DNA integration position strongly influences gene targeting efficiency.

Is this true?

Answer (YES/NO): YES